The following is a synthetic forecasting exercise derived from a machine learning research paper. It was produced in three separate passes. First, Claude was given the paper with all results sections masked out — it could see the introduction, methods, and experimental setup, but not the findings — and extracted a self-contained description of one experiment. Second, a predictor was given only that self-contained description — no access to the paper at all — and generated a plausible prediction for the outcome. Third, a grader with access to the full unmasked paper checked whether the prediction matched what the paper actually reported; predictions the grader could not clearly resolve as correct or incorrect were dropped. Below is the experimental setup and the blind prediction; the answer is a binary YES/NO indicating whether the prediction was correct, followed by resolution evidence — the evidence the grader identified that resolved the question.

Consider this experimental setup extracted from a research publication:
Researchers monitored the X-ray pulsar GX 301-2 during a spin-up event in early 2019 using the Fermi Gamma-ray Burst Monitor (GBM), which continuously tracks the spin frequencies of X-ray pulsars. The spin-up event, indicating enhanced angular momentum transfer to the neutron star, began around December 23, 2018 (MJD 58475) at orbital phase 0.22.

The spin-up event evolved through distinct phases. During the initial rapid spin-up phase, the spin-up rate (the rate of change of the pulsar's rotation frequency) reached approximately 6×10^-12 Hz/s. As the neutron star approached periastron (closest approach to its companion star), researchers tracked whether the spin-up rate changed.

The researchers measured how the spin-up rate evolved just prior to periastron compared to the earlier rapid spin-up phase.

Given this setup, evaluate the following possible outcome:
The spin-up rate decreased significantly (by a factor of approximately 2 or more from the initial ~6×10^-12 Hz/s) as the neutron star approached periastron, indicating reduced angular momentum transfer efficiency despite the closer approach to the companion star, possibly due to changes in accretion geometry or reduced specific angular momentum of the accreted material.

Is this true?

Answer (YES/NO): NO